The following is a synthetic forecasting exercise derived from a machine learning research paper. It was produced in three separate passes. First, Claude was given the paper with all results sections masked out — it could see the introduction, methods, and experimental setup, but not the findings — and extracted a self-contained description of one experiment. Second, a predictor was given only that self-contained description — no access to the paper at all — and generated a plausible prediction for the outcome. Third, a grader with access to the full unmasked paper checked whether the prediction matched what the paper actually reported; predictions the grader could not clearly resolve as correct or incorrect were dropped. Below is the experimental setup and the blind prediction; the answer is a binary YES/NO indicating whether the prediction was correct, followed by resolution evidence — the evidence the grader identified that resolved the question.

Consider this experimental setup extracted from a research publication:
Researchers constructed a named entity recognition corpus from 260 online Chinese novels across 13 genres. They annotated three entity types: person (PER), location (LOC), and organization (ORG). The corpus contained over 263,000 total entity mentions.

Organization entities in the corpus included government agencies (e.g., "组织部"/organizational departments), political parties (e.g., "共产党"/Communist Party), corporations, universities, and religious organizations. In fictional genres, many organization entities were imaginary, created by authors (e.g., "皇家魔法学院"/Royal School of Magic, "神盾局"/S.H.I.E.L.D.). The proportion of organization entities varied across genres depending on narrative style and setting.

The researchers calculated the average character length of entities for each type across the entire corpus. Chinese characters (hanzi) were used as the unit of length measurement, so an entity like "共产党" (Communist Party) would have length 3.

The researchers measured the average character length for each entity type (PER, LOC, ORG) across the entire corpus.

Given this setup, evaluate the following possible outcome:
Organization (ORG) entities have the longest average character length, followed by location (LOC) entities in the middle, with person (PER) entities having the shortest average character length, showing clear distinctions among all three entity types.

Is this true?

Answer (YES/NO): NO